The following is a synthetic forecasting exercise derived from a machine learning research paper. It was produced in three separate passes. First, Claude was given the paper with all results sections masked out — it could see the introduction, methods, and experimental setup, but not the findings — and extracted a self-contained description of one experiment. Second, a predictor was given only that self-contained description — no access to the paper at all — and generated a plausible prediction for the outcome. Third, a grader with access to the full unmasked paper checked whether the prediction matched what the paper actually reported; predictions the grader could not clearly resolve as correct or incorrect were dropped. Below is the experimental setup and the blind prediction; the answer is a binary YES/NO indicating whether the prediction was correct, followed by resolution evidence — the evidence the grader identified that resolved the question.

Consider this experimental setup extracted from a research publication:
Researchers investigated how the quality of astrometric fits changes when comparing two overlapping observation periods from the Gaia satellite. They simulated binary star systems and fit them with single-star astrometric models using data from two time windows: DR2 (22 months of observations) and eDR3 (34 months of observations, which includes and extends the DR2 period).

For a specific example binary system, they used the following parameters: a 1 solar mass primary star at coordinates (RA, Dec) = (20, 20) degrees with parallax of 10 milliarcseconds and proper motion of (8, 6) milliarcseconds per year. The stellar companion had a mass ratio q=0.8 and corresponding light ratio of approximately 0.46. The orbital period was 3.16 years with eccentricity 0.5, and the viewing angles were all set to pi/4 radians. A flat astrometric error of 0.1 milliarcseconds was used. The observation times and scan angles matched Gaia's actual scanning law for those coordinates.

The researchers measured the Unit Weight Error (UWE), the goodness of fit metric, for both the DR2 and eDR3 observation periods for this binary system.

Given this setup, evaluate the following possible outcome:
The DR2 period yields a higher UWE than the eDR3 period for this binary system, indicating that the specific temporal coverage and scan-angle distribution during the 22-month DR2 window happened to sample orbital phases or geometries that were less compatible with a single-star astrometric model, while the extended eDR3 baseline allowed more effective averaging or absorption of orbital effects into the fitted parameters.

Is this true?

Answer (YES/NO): NO